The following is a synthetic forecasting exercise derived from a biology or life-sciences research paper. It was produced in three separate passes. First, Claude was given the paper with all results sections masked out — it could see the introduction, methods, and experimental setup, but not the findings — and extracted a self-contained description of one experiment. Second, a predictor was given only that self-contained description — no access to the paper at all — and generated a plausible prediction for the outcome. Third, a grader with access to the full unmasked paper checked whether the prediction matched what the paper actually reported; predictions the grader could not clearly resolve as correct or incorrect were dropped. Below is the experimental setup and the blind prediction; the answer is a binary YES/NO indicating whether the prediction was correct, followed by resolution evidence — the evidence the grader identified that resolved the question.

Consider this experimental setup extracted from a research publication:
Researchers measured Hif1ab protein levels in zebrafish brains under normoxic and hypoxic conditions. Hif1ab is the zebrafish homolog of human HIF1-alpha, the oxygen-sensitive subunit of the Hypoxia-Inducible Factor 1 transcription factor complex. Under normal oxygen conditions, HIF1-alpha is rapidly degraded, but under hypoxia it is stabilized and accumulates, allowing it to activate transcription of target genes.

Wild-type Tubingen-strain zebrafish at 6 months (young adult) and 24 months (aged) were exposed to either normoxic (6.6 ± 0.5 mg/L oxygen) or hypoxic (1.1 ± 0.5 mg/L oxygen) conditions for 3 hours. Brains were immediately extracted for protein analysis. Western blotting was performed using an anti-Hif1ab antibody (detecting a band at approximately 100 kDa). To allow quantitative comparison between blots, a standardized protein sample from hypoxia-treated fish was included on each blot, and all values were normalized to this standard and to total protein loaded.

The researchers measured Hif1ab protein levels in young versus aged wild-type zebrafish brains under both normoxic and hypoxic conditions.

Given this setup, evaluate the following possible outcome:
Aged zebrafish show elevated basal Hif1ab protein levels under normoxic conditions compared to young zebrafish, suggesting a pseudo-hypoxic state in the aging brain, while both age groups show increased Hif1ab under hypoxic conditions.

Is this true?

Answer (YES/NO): NO